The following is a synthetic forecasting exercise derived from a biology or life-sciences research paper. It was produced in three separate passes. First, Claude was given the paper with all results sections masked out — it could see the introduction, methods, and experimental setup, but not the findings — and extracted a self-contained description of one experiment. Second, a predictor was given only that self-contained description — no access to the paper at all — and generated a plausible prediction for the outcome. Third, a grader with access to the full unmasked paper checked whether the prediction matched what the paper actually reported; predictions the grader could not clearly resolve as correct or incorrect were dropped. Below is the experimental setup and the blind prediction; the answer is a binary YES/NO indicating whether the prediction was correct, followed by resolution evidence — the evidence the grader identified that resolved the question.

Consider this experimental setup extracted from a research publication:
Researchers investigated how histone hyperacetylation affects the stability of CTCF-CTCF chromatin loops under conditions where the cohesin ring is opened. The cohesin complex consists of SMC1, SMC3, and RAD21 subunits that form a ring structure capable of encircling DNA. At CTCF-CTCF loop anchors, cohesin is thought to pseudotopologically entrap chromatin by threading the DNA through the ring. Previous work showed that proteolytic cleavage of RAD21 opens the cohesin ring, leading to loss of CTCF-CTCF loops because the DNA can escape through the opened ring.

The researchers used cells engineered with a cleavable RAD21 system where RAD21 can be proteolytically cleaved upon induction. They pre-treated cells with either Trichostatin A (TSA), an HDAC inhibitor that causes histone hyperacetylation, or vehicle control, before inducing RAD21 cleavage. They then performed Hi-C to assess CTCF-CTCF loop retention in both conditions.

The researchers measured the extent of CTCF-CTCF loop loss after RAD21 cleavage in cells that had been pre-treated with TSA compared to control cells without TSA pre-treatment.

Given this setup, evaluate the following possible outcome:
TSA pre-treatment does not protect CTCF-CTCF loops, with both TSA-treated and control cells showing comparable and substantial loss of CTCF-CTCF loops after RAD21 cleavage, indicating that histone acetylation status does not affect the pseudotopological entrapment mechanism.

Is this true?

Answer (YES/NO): NO